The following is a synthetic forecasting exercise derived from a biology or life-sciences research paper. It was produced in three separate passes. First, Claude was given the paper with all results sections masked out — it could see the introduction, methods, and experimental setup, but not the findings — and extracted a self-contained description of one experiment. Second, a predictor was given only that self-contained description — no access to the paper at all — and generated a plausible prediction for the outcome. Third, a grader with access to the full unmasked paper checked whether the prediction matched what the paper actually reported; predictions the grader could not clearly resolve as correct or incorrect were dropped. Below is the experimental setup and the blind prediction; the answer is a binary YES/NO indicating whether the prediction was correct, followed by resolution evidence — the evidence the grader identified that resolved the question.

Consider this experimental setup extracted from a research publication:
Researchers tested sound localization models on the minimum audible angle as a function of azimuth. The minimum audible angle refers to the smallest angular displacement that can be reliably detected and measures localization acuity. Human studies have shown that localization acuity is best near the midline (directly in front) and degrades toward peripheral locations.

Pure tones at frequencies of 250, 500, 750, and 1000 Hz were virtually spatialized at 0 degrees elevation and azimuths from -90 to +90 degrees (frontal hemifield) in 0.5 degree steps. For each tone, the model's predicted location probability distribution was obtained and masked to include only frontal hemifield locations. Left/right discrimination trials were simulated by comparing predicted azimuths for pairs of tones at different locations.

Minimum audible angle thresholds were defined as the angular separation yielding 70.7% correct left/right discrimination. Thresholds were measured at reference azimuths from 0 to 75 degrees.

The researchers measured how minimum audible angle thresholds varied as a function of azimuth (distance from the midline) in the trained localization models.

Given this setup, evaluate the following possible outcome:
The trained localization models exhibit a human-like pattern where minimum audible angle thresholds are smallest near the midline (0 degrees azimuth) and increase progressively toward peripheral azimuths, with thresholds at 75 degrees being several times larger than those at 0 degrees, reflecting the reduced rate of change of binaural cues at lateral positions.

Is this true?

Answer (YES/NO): NO